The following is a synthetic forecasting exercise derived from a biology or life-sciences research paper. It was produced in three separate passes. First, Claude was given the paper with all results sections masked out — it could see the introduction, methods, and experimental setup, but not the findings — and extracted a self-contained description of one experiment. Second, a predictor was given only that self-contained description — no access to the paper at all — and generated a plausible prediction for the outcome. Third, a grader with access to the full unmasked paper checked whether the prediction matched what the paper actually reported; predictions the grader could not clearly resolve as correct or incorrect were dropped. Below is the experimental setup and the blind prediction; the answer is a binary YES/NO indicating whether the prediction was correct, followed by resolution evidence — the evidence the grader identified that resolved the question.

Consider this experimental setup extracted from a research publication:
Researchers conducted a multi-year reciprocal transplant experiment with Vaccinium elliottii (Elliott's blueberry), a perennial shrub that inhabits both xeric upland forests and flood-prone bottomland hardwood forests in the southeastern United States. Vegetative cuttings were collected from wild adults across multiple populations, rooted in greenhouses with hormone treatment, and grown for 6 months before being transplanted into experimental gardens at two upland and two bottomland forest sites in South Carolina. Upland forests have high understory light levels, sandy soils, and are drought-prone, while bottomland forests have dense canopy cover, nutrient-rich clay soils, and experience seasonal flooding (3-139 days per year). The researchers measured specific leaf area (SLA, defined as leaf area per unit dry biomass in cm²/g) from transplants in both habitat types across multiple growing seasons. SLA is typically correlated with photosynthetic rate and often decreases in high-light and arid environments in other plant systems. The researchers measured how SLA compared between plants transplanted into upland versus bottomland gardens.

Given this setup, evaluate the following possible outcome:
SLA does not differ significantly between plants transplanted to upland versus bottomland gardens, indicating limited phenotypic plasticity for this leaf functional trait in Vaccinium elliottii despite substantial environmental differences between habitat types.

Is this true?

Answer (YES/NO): NO